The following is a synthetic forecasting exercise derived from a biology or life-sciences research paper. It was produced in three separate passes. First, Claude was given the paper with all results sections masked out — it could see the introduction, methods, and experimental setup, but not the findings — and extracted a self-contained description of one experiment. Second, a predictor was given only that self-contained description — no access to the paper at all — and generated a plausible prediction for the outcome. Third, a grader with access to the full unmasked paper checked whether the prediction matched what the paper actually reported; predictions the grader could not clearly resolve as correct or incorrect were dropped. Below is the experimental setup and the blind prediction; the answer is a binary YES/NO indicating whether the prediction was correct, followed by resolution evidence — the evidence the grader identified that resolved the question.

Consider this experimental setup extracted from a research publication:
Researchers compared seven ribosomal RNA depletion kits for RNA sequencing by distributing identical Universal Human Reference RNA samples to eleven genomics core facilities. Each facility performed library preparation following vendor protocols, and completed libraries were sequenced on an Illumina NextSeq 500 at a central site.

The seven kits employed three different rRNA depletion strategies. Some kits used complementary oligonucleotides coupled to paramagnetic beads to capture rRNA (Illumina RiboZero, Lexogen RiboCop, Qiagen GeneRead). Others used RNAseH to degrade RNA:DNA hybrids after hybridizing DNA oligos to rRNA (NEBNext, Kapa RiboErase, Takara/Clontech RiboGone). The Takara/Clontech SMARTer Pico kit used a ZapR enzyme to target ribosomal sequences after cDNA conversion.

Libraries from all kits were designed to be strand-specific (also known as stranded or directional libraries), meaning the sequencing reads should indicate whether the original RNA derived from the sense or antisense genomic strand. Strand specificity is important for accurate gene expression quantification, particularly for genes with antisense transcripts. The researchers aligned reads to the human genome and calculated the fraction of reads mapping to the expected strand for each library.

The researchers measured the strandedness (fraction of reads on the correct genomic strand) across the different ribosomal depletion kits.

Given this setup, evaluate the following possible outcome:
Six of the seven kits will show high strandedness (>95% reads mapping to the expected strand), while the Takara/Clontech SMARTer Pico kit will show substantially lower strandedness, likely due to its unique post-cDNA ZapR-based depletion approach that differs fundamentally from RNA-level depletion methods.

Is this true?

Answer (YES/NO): NO